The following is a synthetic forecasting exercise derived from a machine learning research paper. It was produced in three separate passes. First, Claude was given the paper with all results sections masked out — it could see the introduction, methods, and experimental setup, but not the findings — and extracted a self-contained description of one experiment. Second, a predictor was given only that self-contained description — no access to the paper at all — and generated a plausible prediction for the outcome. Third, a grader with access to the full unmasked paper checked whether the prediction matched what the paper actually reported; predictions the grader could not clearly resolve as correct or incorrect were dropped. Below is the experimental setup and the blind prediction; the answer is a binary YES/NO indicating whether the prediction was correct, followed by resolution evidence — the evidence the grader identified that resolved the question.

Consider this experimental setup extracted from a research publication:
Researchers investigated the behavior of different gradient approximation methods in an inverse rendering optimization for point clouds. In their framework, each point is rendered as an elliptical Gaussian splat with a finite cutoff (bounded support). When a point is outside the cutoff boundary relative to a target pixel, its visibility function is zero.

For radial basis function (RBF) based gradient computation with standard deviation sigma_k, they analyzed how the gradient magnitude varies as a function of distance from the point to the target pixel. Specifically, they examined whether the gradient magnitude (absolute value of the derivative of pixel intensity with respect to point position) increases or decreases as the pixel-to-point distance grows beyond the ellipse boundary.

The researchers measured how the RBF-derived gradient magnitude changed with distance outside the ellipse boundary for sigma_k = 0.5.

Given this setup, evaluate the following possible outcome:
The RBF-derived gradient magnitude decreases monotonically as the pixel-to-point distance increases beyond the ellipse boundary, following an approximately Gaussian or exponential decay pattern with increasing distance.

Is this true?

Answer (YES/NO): NO